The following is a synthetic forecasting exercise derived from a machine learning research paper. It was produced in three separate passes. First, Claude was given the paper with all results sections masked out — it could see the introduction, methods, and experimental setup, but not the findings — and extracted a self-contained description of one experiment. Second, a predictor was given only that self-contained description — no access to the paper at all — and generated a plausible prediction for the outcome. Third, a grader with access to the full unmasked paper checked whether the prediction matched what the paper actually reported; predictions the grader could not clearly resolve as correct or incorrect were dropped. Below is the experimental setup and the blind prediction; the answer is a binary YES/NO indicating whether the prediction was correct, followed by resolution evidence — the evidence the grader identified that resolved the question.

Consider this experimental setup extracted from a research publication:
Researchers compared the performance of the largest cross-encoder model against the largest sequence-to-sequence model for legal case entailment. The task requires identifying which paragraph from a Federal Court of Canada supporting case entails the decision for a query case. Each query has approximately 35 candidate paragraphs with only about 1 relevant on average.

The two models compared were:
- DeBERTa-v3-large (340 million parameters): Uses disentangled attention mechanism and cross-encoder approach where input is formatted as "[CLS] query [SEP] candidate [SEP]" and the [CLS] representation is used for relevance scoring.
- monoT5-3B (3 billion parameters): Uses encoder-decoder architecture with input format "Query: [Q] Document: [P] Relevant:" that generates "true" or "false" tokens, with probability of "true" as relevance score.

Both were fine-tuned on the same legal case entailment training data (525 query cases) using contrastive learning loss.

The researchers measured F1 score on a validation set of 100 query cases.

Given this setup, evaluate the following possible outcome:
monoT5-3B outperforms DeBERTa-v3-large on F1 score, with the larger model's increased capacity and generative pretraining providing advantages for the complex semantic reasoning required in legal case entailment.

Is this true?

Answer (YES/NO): YES